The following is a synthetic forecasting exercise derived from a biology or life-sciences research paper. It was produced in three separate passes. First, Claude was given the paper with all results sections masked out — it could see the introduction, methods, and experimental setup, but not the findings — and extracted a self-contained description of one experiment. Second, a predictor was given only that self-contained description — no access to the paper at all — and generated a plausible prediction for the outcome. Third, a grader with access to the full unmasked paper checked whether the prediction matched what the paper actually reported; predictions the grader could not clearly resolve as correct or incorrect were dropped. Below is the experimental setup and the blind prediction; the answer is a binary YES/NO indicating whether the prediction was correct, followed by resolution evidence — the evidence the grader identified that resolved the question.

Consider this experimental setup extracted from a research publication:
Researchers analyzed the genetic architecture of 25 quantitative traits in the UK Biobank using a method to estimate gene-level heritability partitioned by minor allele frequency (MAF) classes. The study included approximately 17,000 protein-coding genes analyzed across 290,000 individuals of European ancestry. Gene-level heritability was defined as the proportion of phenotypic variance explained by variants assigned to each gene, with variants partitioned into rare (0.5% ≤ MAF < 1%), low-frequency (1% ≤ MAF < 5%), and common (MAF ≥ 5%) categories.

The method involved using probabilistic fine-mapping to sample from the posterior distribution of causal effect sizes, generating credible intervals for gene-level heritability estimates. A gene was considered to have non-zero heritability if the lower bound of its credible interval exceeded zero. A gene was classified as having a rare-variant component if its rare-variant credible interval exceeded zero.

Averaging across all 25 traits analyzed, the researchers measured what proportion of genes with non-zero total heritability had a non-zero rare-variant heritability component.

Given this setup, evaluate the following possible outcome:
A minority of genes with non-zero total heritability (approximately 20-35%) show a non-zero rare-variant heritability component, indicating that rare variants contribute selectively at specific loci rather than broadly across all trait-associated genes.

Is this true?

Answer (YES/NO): NO